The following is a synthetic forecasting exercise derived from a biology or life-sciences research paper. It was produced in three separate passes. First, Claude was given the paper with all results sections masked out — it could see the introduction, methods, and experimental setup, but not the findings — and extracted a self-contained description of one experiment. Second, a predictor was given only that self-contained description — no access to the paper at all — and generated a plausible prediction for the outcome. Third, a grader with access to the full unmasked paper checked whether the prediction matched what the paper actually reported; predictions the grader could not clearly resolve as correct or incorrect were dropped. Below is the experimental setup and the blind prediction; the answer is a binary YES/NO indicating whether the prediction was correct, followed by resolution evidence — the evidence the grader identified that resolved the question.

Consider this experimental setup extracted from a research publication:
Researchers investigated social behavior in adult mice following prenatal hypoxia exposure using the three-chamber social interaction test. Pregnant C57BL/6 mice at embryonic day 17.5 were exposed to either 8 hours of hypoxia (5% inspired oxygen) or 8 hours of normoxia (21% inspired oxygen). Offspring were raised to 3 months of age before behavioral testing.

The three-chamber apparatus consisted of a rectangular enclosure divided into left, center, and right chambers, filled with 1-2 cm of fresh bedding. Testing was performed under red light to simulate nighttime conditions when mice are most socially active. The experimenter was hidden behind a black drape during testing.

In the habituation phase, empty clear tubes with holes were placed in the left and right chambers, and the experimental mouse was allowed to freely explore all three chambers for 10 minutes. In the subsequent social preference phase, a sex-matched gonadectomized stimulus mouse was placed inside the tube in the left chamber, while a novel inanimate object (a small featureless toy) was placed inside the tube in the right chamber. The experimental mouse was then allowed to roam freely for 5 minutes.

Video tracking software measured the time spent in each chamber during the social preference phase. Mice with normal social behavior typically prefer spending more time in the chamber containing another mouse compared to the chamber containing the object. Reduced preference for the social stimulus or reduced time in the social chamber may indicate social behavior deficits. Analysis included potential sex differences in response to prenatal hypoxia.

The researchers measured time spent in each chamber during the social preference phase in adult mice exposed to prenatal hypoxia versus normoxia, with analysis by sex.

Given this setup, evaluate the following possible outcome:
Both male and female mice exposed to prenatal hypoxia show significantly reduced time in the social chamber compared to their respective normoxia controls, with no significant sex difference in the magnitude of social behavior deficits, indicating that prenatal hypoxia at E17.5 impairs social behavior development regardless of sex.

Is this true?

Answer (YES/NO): NO